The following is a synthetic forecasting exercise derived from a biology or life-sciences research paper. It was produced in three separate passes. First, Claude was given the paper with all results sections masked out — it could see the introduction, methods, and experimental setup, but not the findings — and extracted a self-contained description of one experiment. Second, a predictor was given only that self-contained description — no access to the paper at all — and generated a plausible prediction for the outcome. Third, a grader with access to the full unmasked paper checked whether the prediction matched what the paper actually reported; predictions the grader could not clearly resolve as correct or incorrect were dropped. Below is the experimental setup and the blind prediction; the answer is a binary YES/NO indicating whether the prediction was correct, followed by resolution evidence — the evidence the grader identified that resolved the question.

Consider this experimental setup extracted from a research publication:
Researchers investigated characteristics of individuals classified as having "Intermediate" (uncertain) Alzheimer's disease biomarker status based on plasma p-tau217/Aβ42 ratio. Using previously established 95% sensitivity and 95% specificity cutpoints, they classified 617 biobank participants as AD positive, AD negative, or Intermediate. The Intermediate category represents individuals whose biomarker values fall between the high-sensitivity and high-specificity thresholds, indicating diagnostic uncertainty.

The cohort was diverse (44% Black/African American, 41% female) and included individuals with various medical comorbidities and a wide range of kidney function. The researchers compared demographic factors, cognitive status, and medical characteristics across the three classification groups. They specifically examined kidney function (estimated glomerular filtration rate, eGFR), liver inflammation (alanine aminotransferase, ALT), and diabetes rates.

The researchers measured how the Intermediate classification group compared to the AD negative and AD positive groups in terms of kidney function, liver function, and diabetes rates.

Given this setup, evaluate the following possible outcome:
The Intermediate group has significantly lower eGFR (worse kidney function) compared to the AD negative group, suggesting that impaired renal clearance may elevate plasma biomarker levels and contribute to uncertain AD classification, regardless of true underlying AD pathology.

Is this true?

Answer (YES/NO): YES